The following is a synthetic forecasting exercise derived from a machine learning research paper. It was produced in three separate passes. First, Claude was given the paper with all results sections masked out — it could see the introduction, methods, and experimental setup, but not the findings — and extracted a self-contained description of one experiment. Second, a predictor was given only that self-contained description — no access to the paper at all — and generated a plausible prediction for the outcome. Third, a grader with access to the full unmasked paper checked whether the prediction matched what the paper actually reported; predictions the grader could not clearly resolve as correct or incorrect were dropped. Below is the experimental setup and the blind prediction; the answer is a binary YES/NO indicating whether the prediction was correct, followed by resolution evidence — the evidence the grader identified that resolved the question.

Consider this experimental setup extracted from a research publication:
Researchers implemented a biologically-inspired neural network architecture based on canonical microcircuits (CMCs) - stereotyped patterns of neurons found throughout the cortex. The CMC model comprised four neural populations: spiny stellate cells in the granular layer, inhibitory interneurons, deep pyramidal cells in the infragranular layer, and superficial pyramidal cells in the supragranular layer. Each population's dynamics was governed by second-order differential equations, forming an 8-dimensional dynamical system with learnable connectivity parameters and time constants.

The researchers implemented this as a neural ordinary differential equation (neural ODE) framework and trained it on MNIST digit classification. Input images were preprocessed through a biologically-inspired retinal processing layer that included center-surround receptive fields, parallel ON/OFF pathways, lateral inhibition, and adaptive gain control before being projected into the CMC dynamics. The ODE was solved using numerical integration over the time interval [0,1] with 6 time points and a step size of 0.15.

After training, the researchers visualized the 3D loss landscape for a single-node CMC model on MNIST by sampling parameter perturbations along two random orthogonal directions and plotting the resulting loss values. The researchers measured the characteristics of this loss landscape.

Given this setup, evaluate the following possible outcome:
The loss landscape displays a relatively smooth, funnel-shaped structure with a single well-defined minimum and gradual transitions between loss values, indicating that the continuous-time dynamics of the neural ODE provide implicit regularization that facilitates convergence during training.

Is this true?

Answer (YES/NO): NO